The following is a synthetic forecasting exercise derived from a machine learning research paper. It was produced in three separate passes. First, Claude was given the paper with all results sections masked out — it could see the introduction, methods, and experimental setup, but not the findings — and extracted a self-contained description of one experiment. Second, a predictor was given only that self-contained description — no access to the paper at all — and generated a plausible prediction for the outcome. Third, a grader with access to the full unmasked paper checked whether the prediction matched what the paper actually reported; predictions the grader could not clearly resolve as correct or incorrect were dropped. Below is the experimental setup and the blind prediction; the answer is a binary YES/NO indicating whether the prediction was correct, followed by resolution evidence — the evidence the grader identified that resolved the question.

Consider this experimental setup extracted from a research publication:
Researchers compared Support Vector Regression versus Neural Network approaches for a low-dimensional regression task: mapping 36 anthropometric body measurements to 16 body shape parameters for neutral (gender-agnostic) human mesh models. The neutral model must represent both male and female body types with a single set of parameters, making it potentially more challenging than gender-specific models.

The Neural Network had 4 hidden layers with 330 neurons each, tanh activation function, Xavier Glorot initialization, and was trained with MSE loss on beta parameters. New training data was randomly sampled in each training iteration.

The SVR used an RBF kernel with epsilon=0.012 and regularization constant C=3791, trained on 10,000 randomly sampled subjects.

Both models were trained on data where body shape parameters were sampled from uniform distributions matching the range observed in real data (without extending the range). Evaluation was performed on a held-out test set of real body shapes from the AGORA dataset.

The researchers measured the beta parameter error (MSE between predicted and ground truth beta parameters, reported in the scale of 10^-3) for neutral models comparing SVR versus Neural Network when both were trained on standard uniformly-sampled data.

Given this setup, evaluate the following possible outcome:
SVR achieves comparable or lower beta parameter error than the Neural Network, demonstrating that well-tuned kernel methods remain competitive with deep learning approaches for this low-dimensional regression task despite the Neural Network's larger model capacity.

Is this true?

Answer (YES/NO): YES